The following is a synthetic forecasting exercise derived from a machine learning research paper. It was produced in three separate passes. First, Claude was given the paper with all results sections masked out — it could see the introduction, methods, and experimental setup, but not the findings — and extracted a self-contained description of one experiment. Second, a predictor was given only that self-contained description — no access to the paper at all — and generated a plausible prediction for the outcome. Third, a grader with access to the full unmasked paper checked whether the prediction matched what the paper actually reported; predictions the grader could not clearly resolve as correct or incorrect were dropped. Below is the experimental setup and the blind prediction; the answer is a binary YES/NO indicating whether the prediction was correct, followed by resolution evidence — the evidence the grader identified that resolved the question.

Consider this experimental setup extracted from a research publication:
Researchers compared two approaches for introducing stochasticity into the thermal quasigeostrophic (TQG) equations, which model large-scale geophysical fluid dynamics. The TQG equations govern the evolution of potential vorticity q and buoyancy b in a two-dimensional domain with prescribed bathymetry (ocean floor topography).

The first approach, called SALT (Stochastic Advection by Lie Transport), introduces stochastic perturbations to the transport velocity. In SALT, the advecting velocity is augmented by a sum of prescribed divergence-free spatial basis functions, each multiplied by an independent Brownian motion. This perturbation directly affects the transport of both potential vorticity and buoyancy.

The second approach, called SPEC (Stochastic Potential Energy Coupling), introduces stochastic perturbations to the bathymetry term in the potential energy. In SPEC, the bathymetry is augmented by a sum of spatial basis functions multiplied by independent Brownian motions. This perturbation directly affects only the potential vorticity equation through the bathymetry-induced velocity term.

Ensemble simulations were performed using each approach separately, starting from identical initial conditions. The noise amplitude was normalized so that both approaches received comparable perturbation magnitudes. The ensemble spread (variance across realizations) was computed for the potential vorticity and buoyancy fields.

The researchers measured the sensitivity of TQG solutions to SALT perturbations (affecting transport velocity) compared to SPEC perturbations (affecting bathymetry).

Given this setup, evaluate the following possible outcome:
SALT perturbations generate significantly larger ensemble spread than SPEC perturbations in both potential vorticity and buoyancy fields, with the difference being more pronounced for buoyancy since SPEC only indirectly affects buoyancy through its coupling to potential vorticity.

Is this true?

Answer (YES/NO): NO